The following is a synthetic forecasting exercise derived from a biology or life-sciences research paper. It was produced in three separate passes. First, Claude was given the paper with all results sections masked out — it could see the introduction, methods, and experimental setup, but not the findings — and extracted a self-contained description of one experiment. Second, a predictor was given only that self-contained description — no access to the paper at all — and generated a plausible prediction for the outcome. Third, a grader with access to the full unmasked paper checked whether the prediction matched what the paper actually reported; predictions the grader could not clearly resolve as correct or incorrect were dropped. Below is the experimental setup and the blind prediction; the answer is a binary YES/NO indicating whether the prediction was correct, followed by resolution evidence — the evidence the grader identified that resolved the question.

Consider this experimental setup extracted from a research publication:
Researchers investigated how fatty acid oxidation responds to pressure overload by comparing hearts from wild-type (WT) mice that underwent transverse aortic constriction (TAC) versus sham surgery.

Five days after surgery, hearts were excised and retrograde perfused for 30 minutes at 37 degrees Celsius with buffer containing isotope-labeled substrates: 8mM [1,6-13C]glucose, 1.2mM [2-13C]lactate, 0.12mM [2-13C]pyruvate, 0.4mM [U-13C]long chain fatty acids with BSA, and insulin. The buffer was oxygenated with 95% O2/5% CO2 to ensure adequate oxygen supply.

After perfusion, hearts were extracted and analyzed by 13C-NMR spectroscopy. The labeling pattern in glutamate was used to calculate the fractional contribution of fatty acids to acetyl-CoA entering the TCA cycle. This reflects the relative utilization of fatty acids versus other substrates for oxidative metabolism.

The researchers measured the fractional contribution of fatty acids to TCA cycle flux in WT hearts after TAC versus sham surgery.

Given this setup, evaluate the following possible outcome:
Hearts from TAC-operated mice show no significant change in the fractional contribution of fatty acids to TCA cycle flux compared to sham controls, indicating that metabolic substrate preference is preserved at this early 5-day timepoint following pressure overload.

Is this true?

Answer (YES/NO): NO